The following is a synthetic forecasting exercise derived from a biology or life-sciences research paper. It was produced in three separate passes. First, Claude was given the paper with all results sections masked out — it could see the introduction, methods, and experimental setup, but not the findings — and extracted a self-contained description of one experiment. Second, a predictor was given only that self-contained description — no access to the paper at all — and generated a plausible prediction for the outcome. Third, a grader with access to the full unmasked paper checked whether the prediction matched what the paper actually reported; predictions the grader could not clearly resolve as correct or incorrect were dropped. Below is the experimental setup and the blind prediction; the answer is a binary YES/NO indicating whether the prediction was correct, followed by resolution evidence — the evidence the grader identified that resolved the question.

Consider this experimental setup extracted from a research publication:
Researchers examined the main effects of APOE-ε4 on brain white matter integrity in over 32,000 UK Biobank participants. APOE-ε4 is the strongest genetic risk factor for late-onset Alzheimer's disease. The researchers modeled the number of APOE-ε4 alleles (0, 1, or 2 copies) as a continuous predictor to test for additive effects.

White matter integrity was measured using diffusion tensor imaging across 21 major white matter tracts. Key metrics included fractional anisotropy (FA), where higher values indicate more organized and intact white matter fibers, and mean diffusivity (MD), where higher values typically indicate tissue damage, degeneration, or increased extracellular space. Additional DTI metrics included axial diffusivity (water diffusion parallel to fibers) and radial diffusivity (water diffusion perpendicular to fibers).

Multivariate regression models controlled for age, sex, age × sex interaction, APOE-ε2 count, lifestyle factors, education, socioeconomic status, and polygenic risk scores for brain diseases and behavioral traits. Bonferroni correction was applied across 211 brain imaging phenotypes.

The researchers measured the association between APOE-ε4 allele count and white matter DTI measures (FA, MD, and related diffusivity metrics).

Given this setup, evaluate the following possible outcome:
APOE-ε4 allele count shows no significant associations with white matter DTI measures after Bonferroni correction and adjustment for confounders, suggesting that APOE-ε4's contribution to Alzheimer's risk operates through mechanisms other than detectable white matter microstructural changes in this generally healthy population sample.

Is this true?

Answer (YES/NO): NO